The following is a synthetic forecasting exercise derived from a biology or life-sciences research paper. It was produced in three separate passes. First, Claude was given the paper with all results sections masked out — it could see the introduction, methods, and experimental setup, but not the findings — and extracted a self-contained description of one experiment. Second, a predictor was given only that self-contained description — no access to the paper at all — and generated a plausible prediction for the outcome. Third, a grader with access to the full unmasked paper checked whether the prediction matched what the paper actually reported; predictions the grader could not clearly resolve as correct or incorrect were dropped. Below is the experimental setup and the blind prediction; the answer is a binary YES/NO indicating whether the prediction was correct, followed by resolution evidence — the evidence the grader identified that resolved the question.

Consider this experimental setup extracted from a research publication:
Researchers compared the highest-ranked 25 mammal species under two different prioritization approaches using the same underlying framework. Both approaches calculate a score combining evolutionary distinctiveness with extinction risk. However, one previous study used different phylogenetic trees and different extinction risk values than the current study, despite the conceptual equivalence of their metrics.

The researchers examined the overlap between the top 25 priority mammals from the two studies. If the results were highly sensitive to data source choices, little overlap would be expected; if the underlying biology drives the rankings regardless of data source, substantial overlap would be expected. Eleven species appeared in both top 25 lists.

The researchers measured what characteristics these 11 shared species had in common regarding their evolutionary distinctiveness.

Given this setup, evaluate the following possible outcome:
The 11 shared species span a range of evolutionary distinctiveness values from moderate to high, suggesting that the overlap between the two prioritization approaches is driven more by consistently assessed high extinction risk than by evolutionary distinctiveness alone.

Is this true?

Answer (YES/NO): NO